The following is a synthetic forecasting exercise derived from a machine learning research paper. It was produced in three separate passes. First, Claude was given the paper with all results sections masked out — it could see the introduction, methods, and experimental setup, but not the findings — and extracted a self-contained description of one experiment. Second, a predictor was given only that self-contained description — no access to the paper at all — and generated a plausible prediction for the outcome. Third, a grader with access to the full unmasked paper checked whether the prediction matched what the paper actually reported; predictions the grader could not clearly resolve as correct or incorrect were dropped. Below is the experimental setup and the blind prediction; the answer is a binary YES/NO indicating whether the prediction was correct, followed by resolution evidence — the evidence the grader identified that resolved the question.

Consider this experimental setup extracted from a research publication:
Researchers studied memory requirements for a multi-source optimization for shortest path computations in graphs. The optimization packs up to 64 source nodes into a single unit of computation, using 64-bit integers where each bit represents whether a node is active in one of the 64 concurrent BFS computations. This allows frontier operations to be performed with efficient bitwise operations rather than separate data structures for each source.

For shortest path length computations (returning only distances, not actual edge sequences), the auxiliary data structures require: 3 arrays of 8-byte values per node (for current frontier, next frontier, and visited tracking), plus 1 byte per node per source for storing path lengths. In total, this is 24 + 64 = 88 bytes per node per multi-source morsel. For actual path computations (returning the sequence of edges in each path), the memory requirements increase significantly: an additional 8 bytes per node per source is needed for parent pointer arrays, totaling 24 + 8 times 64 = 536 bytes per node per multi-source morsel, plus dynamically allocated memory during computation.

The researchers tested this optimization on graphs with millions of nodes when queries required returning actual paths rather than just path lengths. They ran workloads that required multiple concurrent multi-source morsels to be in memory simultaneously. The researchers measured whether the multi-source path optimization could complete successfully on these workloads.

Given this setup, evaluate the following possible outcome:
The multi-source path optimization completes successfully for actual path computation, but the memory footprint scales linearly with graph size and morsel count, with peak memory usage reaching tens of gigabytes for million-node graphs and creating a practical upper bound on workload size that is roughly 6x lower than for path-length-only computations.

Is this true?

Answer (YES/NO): NO